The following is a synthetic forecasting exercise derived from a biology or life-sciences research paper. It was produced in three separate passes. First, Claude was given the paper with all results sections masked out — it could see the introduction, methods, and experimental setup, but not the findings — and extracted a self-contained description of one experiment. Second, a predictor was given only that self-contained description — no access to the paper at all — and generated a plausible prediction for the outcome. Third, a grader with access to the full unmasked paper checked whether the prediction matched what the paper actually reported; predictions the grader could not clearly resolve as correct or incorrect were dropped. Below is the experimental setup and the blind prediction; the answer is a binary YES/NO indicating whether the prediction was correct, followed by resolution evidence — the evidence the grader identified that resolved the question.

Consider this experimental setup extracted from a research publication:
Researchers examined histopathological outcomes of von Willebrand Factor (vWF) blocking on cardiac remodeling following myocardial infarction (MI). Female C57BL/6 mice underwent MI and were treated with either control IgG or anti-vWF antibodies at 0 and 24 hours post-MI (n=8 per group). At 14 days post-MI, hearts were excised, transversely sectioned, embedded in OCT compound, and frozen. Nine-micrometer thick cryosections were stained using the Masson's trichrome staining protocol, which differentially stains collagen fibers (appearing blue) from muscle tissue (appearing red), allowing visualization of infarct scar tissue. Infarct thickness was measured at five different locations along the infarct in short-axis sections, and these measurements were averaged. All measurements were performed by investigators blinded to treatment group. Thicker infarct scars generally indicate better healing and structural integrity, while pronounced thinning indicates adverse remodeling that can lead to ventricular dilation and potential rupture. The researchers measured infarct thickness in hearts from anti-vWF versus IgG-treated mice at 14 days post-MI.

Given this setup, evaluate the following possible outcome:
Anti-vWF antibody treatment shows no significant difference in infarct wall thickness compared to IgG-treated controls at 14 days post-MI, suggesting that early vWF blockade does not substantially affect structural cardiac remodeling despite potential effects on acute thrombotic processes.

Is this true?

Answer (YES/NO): NO